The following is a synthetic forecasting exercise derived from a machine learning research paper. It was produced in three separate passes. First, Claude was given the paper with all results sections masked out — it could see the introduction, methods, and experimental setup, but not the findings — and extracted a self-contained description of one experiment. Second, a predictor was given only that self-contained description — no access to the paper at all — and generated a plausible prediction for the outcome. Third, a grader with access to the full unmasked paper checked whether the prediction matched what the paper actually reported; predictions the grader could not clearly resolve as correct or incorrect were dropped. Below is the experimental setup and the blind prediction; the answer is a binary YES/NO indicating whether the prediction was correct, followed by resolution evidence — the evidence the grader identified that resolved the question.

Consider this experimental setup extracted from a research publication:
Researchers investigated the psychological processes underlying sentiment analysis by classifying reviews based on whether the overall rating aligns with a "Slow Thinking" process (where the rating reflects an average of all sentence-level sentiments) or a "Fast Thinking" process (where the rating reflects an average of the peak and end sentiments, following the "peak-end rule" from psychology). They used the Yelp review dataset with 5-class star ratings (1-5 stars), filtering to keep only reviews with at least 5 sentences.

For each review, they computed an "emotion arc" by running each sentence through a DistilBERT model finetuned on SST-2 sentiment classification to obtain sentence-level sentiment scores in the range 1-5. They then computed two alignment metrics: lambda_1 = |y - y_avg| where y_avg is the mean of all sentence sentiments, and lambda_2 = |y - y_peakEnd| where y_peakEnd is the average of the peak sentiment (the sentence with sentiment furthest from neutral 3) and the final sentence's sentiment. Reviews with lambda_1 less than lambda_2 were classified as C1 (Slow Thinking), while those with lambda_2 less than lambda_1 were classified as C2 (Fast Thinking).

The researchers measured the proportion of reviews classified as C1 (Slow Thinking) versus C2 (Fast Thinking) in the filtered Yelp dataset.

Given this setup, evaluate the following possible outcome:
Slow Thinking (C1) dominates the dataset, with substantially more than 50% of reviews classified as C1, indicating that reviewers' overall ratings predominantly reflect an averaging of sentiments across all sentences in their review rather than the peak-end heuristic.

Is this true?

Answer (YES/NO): NO